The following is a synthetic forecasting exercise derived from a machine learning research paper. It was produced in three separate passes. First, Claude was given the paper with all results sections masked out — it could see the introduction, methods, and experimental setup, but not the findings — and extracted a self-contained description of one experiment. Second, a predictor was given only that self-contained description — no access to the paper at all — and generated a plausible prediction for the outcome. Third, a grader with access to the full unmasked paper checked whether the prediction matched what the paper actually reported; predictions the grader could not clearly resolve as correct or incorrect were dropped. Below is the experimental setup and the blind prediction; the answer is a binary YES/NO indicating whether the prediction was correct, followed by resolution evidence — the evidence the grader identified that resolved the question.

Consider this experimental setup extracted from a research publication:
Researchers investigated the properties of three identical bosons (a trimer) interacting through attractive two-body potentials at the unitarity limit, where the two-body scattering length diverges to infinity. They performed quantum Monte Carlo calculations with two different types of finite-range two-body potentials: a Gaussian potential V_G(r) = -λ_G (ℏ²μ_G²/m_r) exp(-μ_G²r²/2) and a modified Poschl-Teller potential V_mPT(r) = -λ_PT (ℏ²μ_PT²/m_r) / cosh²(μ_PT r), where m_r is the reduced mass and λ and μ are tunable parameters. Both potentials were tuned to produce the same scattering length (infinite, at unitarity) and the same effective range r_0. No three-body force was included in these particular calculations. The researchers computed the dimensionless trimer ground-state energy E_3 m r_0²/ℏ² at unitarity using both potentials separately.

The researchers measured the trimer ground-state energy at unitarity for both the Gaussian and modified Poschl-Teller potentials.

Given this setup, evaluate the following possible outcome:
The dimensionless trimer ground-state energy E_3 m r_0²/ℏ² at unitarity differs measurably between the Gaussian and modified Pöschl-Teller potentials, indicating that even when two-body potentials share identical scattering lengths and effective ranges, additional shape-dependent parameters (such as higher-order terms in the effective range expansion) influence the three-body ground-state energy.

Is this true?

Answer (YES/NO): YES